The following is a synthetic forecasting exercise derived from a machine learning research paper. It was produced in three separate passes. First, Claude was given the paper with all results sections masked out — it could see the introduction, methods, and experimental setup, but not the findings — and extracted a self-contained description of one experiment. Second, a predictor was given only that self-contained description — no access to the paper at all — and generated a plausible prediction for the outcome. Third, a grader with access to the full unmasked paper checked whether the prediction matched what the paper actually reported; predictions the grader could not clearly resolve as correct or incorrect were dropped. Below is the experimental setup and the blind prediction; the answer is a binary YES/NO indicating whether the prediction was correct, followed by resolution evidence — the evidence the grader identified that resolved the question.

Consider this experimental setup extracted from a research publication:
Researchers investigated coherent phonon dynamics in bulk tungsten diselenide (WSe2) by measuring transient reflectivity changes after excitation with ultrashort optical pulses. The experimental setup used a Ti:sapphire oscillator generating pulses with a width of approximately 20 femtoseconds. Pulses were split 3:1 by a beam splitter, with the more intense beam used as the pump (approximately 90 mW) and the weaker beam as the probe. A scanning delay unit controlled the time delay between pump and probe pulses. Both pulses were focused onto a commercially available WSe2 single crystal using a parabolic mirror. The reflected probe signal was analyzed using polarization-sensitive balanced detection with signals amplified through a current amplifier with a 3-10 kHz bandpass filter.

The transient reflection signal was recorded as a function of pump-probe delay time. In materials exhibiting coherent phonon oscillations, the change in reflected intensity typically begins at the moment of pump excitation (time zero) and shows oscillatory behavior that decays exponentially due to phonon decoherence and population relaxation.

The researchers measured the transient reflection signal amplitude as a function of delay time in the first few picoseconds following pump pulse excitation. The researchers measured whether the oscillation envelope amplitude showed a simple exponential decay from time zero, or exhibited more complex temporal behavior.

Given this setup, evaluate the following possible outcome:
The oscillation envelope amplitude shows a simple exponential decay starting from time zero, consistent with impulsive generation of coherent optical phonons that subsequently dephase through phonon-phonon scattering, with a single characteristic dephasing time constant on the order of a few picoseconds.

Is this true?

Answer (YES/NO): NO